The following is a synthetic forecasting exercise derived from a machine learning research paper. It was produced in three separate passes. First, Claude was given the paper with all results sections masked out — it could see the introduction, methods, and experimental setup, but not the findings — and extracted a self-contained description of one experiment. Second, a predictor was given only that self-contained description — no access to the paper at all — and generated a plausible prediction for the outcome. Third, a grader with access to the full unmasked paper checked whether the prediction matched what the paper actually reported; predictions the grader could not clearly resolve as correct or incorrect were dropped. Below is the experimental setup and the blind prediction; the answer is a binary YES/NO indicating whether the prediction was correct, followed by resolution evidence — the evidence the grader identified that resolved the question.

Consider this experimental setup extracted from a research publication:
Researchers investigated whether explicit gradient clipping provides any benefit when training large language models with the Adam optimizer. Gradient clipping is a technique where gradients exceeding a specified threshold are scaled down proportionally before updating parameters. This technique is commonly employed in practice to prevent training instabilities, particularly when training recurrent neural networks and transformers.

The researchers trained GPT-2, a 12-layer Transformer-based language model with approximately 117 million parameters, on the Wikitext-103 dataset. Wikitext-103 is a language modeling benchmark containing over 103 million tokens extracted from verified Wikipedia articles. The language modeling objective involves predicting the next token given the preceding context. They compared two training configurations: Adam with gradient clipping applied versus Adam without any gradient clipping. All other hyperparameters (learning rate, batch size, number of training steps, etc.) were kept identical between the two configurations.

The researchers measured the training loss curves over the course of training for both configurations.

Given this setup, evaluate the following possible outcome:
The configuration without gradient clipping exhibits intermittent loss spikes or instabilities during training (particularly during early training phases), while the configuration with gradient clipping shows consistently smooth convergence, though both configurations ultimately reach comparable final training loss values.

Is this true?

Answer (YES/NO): NO